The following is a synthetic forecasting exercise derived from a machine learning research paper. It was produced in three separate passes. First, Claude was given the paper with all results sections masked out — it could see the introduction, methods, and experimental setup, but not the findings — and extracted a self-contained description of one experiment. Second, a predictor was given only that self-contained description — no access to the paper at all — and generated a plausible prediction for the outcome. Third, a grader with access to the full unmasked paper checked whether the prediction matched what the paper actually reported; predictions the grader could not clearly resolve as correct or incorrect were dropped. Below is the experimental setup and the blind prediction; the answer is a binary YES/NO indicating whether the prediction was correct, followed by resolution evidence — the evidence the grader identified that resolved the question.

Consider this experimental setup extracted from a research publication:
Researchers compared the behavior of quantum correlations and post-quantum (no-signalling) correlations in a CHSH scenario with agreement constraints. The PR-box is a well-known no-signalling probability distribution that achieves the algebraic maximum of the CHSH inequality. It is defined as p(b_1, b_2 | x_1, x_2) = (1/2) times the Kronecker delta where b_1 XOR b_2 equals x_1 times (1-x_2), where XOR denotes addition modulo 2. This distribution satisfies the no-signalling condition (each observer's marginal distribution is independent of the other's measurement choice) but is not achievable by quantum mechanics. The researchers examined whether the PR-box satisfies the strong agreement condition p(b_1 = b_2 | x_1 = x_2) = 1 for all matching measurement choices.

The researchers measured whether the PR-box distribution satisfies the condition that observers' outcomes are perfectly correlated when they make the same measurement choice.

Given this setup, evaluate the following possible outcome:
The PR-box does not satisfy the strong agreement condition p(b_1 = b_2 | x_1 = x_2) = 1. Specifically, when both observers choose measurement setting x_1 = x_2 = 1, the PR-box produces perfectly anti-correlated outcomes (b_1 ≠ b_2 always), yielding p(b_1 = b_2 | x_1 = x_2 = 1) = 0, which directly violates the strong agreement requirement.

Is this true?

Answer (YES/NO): NO